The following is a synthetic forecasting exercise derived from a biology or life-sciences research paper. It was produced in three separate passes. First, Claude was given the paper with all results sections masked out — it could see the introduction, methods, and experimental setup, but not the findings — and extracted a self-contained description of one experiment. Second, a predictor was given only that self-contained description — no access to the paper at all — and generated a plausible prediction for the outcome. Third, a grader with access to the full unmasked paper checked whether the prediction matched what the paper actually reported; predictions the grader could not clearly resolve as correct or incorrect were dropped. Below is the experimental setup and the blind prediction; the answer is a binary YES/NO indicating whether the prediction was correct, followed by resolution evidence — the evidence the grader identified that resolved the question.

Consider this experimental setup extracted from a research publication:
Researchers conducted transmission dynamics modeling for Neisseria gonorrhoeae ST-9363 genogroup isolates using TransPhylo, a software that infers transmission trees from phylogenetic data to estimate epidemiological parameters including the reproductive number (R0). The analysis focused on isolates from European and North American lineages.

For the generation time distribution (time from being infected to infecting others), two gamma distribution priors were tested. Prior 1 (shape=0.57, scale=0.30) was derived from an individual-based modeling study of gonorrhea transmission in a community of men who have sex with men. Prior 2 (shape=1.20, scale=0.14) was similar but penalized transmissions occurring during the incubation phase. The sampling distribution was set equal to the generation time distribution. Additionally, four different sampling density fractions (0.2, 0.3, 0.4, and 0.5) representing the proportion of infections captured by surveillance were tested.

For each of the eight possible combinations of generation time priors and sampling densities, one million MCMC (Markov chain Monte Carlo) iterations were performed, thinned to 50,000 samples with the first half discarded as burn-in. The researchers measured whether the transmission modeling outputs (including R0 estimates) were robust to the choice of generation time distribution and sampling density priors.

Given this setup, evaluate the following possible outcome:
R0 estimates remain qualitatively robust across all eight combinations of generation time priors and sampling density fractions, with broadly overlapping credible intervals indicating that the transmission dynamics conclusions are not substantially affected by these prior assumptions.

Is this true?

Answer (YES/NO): NO